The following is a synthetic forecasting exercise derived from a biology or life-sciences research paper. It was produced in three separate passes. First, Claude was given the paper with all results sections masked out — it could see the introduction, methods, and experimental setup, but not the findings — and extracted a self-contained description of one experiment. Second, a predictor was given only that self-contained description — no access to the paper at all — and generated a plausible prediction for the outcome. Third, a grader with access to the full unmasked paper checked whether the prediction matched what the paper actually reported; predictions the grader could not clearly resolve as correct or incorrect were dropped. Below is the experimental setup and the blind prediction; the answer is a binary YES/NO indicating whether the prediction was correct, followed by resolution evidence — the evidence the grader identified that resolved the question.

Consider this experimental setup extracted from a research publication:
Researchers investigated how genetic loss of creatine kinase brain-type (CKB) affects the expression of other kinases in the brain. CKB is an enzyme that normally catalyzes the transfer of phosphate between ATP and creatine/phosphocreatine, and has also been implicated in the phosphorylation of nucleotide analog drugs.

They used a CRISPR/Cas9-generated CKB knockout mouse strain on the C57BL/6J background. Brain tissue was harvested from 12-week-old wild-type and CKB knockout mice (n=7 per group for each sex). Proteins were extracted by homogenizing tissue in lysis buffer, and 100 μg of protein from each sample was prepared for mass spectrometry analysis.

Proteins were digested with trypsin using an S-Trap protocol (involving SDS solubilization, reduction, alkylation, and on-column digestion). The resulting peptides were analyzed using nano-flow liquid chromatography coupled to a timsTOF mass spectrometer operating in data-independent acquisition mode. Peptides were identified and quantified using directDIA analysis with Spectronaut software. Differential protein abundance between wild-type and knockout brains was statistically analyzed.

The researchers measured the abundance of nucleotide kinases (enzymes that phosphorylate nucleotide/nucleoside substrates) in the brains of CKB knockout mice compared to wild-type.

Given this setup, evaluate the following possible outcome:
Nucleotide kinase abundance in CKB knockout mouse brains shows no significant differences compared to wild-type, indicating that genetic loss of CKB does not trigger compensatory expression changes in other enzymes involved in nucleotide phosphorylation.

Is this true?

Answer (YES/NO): NO